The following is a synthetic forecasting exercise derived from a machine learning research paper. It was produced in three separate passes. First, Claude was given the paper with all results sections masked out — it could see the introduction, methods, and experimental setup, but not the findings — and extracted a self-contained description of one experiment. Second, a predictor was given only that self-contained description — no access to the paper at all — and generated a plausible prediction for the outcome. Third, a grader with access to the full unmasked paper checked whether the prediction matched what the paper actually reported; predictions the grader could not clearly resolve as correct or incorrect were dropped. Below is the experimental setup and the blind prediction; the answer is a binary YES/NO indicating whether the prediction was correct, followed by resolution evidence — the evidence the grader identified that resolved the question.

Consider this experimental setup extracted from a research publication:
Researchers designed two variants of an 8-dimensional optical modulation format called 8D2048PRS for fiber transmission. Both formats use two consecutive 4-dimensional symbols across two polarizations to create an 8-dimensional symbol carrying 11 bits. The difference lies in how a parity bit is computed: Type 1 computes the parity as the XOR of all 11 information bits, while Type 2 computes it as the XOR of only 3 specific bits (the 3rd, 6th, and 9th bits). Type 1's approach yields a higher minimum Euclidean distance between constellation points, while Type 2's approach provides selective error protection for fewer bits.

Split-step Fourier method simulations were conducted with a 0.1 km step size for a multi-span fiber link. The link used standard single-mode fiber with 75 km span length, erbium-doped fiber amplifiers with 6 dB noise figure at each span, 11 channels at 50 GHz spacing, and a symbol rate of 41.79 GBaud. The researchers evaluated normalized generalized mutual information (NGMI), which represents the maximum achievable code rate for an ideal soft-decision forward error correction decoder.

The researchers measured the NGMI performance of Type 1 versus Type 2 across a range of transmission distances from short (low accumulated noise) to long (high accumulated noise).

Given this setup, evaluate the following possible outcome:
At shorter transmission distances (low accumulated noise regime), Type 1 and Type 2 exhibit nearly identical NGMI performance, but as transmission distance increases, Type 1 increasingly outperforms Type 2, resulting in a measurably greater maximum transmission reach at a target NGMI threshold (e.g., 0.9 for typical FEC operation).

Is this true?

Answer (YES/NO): NO